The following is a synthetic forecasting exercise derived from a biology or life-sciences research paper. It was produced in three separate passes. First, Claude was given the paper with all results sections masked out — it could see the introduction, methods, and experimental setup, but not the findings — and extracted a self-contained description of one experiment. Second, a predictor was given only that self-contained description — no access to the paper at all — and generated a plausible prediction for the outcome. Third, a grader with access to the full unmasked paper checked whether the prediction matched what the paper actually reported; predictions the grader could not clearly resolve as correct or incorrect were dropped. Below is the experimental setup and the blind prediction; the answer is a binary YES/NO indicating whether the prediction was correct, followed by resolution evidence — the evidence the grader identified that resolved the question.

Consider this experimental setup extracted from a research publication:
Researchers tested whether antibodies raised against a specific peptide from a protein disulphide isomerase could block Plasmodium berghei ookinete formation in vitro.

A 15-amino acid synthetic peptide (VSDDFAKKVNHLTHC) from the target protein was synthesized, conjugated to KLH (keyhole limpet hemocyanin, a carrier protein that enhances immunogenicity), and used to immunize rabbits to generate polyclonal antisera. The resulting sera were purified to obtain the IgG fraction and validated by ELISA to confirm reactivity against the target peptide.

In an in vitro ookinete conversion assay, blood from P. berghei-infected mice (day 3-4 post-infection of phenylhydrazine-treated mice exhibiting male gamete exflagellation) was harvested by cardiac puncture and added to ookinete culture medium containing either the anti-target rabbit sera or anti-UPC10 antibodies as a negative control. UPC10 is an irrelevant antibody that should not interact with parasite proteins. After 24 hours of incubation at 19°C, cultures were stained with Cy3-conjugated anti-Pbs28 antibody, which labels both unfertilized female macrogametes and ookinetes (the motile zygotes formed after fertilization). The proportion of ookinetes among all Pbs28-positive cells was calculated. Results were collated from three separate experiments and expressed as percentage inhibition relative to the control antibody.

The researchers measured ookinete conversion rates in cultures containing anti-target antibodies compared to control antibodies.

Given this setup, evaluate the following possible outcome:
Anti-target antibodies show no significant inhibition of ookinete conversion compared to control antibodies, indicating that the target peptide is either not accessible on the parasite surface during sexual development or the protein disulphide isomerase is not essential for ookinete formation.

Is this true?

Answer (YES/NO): NO